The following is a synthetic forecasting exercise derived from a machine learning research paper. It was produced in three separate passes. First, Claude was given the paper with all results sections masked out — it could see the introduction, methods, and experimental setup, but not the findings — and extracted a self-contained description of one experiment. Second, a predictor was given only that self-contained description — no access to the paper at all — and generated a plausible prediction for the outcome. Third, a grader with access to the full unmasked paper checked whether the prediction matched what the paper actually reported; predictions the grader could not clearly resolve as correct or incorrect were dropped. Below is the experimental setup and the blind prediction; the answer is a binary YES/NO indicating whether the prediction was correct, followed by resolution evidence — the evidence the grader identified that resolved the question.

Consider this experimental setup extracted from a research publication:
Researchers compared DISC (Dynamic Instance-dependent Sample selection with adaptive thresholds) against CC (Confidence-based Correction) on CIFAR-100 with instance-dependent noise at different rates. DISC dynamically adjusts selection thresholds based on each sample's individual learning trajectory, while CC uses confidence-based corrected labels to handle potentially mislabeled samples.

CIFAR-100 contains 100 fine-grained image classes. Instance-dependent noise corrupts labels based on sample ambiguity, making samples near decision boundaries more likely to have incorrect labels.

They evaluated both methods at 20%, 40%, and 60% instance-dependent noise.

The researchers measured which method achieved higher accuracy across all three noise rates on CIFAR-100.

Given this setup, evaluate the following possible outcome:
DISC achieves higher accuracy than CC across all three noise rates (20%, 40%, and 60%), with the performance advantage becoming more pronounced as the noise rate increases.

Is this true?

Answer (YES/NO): YES